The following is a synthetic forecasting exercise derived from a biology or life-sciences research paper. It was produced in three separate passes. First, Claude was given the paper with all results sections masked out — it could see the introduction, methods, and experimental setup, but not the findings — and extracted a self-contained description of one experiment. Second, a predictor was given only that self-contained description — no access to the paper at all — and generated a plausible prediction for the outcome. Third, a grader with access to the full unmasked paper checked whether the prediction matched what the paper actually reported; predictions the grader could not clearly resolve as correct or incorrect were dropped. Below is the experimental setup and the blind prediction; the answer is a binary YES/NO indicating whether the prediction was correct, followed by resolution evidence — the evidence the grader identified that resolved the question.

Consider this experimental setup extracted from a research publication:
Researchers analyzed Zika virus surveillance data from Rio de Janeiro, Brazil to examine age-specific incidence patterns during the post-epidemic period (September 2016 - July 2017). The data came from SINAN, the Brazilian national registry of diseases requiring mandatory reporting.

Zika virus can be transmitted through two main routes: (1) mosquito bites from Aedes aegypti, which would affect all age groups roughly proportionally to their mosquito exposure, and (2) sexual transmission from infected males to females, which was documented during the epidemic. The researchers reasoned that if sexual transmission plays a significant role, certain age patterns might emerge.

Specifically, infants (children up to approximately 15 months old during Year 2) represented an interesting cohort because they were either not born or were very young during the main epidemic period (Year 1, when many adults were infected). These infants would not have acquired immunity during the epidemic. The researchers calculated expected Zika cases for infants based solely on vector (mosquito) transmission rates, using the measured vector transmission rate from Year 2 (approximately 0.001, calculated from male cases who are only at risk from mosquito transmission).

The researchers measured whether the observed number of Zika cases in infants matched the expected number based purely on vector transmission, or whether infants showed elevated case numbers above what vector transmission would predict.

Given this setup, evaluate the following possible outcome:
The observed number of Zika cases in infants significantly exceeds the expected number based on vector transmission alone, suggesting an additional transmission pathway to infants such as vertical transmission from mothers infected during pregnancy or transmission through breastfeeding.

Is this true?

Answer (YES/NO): NO